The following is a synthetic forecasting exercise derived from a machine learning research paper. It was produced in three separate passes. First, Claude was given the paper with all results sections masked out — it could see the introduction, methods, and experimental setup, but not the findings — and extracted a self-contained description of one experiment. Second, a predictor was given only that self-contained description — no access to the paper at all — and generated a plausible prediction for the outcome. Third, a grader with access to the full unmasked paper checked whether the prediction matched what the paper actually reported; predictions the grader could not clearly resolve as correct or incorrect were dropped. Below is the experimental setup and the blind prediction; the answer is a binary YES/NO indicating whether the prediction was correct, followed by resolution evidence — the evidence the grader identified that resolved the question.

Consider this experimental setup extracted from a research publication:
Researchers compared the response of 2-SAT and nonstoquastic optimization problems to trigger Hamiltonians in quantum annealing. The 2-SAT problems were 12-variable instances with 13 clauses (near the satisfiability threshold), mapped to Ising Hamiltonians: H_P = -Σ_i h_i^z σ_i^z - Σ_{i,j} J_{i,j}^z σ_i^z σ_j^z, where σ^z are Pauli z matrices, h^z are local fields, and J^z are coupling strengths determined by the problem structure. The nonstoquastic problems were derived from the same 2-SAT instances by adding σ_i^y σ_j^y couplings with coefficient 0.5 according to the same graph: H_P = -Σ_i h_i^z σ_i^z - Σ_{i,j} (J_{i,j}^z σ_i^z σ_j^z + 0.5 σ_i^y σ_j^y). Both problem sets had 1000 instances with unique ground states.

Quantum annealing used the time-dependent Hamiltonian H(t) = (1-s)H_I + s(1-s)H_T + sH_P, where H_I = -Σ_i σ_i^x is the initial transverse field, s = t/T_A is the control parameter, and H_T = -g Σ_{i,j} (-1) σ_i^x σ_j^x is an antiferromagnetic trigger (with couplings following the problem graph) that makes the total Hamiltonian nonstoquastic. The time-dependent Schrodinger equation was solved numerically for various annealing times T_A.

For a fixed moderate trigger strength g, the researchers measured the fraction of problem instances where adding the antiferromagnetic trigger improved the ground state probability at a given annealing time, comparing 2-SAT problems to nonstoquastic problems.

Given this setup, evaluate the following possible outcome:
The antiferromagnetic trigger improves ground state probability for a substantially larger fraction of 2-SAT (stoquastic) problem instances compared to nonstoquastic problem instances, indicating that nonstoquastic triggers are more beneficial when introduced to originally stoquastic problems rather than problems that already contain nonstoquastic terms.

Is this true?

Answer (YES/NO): NO